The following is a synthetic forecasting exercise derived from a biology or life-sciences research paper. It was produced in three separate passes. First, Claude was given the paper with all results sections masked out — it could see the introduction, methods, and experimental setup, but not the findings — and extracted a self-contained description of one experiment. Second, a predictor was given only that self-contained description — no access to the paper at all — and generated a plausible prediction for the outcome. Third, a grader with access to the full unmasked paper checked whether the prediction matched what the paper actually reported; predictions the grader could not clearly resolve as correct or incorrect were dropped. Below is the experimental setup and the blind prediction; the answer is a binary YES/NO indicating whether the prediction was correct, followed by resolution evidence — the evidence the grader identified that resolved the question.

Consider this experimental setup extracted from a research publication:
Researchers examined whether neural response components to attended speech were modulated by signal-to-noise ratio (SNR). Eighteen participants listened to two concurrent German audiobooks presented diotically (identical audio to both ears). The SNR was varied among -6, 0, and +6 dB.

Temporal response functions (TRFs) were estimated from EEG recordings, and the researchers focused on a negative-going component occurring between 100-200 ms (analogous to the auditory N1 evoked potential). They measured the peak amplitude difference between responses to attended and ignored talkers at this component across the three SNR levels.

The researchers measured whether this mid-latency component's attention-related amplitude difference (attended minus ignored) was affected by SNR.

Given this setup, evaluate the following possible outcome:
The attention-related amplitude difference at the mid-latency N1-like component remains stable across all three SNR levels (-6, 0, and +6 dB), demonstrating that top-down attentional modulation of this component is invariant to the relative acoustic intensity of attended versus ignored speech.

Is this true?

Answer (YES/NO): NO